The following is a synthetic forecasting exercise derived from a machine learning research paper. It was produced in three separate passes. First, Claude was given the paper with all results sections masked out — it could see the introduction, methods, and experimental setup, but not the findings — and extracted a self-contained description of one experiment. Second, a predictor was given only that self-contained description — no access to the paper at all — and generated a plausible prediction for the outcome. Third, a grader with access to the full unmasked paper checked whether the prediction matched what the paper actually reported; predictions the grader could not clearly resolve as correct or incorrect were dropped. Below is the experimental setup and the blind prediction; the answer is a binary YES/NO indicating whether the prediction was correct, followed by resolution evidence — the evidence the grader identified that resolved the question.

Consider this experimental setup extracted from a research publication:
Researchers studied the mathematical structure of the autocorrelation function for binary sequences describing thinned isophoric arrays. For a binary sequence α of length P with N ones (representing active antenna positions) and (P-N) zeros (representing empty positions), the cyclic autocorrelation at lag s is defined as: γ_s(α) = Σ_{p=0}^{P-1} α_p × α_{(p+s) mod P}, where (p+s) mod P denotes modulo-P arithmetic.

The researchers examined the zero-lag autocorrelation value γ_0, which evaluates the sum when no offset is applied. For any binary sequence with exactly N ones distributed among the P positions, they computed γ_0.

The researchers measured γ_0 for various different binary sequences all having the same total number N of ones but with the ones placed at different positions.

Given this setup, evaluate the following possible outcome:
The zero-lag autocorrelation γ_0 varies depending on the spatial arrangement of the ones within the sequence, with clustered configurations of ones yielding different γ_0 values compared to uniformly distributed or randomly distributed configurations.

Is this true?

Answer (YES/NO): NO